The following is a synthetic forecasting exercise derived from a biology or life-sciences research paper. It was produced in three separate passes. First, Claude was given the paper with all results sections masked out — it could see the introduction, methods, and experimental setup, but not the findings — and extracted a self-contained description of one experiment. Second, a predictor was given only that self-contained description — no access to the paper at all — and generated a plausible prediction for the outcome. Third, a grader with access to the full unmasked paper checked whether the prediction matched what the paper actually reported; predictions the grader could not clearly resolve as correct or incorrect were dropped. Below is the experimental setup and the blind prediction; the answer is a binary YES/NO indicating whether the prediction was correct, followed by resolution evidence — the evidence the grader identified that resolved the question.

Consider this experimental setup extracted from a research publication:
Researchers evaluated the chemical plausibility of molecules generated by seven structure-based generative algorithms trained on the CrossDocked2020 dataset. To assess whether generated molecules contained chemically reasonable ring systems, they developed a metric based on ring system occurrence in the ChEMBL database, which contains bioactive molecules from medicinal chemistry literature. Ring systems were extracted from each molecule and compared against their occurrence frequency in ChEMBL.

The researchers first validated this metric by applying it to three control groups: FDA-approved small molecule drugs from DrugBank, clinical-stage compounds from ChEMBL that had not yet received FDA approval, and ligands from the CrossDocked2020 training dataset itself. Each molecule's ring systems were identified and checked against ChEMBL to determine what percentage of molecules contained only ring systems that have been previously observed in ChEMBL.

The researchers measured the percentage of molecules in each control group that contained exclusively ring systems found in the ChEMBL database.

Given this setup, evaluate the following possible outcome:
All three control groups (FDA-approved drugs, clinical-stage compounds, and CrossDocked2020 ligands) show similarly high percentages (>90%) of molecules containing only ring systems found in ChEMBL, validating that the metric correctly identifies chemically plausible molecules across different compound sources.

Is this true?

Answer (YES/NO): NO